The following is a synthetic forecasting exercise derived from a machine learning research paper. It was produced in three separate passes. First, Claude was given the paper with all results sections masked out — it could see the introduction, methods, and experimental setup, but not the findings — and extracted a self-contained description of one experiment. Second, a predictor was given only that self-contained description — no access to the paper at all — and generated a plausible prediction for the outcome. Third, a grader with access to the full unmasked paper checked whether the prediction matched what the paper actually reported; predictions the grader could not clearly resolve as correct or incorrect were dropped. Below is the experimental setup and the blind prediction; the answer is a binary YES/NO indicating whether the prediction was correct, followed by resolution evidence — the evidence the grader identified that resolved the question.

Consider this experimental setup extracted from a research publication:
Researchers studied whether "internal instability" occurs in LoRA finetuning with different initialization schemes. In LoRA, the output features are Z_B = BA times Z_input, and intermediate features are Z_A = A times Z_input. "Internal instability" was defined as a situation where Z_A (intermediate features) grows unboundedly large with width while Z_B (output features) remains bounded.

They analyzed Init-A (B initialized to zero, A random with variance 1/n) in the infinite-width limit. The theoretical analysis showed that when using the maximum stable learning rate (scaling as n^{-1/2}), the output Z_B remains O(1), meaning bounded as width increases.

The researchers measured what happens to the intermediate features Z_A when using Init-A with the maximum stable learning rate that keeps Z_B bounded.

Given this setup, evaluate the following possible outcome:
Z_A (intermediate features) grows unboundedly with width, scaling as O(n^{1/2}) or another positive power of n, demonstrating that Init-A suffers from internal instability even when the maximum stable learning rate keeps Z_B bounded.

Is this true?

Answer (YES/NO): YES